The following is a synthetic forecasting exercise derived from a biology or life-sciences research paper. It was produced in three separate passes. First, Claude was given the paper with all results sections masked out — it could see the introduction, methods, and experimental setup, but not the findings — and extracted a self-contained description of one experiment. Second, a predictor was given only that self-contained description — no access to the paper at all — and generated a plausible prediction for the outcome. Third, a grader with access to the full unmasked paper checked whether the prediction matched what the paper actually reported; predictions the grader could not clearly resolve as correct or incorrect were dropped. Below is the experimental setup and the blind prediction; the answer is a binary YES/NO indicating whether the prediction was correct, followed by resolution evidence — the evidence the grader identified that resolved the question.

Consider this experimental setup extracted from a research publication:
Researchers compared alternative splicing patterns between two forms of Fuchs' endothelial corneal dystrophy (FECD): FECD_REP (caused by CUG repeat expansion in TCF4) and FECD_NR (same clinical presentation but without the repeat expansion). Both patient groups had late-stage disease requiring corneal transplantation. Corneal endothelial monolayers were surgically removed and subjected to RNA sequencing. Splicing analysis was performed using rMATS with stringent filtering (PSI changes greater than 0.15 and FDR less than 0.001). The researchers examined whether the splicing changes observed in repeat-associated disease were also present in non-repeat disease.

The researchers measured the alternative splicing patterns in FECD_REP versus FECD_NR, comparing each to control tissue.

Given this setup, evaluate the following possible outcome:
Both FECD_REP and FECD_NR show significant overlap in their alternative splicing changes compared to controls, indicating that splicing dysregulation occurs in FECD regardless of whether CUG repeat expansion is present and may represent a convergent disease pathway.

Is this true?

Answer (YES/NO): NO